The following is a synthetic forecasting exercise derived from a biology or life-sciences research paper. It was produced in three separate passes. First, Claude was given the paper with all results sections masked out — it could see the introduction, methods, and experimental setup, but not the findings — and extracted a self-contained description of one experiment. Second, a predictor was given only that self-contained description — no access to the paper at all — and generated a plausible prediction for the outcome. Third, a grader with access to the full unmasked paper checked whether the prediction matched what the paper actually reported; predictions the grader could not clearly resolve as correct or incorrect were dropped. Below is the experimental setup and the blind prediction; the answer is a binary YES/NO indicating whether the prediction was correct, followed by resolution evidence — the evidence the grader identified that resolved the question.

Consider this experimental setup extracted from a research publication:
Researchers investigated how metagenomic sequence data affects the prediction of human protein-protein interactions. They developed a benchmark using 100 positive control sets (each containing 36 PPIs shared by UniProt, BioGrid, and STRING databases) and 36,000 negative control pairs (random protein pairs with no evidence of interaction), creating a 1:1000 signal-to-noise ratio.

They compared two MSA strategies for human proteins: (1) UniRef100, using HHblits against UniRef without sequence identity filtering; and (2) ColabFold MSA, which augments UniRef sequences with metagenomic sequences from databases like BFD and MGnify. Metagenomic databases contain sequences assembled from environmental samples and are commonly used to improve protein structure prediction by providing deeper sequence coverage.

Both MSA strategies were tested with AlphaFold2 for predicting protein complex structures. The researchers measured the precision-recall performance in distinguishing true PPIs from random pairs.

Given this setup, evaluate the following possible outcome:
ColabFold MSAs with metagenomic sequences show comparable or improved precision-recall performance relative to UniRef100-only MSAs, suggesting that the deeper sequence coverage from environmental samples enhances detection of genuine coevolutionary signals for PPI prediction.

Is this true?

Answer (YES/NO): YES